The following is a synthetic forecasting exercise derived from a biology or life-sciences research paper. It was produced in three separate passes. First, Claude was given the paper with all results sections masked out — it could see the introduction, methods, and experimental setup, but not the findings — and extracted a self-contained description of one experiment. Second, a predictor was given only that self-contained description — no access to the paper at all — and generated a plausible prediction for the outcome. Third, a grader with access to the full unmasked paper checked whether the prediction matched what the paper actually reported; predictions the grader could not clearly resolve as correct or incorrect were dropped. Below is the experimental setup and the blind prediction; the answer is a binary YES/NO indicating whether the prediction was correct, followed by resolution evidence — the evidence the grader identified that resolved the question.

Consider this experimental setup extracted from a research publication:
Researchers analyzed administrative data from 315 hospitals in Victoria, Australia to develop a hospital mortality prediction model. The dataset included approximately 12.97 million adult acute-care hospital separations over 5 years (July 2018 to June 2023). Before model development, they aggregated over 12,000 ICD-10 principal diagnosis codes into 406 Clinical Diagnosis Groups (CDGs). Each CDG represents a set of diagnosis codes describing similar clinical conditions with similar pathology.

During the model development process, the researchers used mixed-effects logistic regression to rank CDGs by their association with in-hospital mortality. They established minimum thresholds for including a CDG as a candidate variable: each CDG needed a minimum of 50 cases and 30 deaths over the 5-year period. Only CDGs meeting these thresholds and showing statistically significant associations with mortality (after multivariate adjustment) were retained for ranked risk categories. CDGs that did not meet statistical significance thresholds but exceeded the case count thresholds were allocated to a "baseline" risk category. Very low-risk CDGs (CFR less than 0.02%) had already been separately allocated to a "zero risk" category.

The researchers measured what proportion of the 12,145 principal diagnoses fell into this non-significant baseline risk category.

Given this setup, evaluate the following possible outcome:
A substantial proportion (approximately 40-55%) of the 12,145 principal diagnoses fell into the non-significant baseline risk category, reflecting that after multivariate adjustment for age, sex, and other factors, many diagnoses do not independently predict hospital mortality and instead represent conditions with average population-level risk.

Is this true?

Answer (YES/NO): NO